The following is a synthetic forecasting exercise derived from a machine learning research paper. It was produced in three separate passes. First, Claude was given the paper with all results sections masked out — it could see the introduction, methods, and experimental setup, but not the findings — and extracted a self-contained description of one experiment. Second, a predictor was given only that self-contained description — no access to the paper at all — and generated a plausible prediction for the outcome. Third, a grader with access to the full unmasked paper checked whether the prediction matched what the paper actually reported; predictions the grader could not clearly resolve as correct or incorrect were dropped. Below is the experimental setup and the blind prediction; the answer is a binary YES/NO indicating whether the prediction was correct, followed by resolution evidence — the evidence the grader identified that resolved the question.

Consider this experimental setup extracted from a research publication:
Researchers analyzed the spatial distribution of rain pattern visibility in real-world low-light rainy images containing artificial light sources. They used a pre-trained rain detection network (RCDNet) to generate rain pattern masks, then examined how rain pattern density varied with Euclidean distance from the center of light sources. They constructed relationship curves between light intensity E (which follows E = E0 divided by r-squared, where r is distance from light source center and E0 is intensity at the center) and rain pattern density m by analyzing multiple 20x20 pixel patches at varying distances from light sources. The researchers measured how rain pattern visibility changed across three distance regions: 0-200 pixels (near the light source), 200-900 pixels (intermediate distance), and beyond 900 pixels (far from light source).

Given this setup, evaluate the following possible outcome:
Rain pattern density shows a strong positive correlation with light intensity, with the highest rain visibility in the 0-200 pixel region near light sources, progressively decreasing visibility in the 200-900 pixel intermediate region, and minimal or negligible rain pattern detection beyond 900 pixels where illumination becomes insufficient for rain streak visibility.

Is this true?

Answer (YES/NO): NO